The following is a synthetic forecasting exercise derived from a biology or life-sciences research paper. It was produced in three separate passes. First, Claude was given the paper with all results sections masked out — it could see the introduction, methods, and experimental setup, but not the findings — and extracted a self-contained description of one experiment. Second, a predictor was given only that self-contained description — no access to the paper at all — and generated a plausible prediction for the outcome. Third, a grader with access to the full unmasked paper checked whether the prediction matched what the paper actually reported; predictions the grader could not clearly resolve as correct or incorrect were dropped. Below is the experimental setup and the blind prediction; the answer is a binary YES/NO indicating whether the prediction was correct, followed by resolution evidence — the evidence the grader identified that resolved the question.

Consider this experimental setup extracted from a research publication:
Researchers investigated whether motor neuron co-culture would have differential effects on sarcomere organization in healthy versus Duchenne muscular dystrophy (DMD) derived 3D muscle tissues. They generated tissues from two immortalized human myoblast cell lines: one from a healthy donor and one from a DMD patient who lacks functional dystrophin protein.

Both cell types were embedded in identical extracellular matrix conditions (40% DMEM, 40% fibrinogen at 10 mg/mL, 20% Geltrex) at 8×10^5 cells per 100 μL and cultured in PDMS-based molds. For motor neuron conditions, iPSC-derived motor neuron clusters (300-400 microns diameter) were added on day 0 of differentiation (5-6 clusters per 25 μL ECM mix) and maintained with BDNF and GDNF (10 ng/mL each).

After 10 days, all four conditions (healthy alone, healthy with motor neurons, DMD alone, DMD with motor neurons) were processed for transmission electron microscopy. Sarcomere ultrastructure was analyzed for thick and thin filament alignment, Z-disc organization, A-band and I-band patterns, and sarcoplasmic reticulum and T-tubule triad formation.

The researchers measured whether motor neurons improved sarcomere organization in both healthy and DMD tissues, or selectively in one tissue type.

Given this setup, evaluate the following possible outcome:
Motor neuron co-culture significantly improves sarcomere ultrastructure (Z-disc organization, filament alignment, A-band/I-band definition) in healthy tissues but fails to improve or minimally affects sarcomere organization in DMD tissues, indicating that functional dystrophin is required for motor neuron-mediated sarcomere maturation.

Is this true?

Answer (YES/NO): NO